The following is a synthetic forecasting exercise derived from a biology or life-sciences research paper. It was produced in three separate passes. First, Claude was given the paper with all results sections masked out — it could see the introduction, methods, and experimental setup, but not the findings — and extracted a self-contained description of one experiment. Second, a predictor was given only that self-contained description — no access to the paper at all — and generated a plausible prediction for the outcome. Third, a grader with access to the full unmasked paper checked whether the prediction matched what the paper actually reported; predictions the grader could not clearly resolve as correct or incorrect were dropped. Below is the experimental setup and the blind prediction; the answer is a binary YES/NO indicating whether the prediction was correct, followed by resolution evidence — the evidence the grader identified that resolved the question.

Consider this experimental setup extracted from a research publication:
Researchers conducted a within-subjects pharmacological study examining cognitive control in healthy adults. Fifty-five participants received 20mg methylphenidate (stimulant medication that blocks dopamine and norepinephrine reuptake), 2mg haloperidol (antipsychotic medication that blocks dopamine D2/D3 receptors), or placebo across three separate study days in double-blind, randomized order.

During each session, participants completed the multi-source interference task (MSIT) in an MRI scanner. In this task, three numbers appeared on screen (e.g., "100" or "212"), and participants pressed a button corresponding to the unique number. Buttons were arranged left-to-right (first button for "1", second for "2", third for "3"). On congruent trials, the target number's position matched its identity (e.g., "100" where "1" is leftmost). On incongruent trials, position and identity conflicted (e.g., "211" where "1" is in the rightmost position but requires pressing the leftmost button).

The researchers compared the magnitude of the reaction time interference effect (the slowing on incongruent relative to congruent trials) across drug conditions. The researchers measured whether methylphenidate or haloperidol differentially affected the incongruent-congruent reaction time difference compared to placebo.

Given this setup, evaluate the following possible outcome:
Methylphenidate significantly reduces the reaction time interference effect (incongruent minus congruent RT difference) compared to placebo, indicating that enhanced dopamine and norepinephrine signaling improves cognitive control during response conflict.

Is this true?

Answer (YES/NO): NO